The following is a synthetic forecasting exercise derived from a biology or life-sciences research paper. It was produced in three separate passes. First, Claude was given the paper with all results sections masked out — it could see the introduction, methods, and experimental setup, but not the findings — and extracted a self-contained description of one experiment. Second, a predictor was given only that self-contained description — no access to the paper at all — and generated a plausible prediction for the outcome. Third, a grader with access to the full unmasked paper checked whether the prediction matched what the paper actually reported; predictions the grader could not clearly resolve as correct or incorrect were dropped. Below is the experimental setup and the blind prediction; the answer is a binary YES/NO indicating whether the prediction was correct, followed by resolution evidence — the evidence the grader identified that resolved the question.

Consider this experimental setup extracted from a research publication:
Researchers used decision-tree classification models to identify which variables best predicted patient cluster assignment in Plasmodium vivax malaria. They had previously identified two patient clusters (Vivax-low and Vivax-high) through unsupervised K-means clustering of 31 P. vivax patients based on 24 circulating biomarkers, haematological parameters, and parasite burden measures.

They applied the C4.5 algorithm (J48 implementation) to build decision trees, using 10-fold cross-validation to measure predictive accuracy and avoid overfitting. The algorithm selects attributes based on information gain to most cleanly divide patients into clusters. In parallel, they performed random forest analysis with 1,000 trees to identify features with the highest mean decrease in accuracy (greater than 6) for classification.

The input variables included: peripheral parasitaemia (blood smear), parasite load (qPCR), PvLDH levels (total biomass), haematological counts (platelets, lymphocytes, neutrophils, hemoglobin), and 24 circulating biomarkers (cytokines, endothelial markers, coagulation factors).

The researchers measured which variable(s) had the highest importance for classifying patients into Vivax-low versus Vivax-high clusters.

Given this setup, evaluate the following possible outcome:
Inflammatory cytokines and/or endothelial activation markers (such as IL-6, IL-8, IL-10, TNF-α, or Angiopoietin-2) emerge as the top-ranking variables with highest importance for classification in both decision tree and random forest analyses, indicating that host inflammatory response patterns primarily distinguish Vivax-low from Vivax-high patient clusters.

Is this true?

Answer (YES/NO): NO